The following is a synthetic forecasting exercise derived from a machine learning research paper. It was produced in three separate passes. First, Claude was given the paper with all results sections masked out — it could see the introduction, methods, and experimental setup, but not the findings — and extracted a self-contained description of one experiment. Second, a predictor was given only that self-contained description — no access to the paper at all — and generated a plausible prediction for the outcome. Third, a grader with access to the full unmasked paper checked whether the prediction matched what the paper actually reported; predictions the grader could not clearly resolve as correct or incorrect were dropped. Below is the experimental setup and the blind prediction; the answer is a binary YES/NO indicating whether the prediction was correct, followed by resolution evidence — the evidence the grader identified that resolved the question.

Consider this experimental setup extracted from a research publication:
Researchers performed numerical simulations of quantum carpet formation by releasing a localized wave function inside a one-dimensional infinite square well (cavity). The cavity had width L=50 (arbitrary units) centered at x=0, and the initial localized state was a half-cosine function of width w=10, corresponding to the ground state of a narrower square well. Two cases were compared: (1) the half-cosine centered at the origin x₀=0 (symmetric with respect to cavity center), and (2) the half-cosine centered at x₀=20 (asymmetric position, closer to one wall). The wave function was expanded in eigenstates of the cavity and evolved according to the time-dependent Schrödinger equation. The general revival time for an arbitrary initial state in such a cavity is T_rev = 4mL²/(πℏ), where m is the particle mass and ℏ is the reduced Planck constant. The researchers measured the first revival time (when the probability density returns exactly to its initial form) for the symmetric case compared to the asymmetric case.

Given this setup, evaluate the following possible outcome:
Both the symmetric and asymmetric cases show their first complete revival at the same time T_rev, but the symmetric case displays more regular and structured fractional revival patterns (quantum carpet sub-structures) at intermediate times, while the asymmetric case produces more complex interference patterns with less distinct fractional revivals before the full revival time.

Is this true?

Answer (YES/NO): NO